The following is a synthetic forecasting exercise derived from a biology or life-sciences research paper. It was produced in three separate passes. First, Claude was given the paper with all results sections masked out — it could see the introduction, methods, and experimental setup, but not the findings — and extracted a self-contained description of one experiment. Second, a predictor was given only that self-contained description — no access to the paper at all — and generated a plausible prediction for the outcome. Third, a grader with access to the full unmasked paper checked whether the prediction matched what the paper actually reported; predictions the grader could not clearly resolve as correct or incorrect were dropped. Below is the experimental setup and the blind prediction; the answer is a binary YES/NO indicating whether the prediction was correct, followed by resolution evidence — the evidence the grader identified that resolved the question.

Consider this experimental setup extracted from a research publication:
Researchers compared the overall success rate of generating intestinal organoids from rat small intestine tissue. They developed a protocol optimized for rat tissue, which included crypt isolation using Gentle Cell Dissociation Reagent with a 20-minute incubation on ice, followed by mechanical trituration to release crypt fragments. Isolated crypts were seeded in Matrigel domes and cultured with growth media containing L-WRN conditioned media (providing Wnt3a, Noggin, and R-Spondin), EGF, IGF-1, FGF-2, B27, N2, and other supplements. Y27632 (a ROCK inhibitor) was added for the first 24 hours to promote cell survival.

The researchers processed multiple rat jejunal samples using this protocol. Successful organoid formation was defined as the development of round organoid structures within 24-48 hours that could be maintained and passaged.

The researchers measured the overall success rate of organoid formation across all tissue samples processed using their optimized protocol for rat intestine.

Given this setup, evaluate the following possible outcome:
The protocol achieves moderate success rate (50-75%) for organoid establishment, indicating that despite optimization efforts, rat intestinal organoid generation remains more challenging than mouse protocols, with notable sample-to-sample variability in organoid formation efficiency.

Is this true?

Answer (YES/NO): YES